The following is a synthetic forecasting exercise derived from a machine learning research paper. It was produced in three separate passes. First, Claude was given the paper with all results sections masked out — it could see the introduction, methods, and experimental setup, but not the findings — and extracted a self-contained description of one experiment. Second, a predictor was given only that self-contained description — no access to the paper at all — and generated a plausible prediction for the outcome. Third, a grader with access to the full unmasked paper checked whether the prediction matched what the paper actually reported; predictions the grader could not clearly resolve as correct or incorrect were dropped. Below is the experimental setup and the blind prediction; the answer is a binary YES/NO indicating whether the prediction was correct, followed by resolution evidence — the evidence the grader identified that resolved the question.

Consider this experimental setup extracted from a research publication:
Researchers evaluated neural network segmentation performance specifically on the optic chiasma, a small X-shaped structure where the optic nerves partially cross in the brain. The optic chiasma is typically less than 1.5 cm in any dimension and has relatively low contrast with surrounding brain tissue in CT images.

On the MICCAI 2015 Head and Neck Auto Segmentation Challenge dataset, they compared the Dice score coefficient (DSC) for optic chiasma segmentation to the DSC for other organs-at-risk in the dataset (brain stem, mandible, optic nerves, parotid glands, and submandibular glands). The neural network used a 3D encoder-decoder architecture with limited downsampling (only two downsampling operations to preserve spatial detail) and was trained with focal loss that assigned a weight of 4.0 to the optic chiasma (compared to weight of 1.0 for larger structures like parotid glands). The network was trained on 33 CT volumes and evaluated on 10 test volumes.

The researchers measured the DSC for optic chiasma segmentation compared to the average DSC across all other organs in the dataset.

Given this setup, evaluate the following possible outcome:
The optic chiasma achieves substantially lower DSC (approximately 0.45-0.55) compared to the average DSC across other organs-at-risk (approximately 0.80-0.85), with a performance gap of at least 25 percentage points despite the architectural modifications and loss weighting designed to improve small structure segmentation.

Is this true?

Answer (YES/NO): NO